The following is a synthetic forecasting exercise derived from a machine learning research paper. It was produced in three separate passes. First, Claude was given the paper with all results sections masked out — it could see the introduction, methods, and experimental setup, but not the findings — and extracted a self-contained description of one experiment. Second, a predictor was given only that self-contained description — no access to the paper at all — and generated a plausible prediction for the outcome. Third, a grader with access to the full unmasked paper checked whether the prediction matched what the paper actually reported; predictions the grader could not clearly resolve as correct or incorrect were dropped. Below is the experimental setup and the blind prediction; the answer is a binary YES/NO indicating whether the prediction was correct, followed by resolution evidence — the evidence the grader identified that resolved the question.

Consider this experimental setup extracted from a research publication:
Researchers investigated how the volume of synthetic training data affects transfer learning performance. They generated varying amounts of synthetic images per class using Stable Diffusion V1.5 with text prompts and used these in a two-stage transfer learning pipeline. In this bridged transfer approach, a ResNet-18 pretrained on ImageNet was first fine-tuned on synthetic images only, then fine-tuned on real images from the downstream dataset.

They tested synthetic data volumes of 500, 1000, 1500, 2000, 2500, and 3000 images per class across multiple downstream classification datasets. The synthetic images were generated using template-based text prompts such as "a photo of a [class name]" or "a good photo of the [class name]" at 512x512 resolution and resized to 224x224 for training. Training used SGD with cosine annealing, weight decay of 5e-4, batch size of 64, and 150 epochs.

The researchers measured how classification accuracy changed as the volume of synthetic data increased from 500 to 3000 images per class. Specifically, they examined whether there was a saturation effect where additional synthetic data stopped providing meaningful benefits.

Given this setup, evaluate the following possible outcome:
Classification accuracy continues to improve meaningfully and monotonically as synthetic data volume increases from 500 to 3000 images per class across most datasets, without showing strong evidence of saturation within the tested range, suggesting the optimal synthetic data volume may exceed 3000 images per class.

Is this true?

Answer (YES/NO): YES